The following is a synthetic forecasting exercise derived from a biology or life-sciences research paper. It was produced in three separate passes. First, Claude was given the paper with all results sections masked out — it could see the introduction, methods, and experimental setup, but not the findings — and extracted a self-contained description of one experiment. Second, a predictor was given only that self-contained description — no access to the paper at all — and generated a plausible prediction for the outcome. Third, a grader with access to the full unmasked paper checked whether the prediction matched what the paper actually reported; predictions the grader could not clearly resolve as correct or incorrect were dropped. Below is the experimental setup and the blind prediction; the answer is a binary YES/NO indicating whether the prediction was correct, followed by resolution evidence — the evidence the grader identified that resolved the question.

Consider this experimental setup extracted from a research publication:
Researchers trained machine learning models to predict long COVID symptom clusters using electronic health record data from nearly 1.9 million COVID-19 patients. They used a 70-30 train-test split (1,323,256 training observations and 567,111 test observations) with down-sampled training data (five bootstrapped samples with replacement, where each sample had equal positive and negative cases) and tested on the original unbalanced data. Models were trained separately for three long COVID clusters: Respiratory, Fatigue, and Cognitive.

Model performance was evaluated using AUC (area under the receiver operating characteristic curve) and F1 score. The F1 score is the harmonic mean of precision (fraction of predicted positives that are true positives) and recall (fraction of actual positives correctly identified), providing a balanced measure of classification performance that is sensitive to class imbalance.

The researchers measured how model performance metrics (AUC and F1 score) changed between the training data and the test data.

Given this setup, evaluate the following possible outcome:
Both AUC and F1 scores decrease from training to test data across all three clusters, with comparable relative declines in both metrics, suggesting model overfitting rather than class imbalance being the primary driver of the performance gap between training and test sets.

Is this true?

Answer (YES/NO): NO